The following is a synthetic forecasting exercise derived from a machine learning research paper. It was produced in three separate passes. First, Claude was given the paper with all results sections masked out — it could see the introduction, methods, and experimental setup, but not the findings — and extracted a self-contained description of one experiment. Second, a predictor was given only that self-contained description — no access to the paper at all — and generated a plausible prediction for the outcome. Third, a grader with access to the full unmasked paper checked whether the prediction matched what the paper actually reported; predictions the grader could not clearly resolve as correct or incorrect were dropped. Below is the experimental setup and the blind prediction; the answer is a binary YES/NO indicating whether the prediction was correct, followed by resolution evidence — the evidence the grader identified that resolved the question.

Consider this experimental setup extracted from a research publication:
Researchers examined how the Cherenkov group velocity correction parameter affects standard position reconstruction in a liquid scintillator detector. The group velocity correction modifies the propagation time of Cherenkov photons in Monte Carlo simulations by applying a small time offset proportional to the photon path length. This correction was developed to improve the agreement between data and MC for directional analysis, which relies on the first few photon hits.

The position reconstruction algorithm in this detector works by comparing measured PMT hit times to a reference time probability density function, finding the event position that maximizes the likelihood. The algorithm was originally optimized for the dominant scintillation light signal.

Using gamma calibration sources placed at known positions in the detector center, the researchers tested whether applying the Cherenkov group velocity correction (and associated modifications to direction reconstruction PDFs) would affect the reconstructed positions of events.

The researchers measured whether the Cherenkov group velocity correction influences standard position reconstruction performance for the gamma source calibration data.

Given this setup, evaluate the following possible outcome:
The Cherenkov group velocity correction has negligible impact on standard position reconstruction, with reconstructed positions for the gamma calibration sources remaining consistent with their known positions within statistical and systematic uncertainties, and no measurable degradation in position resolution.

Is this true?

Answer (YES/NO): YES